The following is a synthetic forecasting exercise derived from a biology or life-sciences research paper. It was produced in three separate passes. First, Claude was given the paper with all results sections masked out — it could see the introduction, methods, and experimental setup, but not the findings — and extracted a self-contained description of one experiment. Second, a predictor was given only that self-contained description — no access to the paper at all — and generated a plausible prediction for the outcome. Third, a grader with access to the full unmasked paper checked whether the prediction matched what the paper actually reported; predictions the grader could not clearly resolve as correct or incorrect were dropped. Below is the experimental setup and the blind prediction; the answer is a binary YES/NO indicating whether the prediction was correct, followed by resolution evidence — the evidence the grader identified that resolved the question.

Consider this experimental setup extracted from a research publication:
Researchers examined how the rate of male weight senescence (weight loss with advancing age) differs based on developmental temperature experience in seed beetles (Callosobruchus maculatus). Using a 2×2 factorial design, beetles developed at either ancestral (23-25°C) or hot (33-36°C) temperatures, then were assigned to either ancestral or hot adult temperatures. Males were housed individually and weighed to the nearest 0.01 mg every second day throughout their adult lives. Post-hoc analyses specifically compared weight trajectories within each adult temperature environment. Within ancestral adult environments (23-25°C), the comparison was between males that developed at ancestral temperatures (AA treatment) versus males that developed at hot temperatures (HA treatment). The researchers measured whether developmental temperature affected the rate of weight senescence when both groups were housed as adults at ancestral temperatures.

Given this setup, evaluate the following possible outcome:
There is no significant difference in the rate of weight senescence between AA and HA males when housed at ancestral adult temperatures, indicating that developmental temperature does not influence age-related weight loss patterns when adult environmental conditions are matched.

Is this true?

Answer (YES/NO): NO